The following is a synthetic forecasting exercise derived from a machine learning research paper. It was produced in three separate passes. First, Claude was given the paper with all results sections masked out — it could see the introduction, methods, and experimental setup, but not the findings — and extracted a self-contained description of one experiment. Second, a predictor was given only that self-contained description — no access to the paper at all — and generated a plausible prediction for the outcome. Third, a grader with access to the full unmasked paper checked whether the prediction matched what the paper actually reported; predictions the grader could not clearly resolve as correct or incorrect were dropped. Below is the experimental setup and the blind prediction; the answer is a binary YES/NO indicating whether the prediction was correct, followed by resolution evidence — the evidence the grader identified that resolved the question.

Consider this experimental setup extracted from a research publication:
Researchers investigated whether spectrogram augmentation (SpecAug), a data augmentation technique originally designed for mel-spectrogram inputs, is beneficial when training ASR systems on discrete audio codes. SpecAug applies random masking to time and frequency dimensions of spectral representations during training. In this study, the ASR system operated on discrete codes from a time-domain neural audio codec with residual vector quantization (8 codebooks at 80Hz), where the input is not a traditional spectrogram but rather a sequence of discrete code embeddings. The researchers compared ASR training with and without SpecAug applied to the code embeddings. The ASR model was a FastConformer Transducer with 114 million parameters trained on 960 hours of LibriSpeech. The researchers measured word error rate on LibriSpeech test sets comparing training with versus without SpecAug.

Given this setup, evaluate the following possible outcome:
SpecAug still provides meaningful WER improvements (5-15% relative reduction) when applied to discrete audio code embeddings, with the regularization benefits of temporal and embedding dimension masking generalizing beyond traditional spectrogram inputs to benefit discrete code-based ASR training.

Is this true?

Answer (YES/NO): NO